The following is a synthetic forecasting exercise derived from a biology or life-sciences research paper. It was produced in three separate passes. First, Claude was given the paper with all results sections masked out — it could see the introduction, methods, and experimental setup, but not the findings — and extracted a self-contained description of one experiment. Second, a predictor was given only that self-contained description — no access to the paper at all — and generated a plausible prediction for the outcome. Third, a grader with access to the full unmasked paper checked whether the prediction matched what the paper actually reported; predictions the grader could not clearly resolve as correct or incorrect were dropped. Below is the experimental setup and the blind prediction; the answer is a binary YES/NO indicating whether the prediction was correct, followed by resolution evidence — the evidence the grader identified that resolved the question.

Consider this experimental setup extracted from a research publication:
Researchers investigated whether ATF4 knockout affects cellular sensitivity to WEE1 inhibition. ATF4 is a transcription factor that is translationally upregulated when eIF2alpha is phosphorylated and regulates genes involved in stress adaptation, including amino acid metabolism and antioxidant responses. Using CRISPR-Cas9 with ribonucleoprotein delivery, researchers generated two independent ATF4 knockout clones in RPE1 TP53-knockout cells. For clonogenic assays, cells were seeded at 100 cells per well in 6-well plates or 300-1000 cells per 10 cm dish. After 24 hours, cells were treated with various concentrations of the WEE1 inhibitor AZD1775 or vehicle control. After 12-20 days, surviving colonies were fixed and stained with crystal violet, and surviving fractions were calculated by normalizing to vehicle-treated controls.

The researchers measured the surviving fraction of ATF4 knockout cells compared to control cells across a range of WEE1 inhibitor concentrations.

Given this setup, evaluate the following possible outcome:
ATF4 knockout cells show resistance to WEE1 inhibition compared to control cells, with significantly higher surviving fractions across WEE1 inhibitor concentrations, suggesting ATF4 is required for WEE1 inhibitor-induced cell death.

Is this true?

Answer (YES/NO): YES